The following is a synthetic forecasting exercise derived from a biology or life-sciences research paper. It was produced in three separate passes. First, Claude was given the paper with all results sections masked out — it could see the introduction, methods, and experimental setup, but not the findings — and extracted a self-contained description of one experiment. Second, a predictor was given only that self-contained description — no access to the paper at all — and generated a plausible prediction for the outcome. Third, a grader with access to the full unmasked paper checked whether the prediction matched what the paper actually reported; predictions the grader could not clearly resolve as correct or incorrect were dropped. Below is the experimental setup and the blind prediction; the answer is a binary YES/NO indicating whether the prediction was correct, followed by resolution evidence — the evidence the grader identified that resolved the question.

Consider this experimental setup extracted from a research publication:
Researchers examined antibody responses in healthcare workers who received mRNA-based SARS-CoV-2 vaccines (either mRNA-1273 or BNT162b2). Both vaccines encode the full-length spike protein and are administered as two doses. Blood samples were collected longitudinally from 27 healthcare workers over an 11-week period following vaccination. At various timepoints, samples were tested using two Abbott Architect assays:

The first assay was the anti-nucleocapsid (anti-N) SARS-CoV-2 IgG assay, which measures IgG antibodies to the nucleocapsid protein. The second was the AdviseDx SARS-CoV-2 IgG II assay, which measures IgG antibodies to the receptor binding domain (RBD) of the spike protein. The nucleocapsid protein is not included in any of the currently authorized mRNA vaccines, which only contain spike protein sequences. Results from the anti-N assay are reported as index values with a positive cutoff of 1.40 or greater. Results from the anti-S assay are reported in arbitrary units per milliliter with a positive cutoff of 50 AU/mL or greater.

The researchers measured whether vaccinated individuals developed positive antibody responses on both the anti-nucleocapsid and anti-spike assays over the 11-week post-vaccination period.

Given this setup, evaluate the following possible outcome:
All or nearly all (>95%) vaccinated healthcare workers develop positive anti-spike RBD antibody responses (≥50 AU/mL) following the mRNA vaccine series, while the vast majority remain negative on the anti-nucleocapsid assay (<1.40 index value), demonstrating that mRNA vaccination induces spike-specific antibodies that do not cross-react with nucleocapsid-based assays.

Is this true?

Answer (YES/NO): YES